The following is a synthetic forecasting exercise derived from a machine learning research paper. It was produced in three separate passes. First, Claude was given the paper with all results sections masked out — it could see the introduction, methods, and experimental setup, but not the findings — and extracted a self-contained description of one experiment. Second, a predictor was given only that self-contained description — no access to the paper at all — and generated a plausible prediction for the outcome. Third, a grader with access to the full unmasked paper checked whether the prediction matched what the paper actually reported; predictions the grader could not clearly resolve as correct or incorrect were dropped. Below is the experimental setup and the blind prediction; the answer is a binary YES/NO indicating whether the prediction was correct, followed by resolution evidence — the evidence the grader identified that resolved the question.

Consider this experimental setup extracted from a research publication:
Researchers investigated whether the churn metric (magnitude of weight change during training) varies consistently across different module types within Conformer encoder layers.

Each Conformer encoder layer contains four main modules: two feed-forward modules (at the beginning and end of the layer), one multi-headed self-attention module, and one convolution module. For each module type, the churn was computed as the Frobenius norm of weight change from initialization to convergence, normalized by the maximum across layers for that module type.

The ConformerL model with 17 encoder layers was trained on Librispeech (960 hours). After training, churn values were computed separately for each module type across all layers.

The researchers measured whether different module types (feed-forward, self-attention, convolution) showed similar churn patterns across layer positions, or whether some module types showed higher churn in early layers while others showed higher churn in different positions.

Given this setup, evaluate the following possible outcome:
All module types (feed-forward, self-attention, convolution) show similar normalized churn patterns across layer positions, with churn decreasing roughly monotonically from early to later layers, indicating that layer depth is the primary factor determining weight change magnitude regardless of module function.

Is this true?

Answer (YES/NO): NO